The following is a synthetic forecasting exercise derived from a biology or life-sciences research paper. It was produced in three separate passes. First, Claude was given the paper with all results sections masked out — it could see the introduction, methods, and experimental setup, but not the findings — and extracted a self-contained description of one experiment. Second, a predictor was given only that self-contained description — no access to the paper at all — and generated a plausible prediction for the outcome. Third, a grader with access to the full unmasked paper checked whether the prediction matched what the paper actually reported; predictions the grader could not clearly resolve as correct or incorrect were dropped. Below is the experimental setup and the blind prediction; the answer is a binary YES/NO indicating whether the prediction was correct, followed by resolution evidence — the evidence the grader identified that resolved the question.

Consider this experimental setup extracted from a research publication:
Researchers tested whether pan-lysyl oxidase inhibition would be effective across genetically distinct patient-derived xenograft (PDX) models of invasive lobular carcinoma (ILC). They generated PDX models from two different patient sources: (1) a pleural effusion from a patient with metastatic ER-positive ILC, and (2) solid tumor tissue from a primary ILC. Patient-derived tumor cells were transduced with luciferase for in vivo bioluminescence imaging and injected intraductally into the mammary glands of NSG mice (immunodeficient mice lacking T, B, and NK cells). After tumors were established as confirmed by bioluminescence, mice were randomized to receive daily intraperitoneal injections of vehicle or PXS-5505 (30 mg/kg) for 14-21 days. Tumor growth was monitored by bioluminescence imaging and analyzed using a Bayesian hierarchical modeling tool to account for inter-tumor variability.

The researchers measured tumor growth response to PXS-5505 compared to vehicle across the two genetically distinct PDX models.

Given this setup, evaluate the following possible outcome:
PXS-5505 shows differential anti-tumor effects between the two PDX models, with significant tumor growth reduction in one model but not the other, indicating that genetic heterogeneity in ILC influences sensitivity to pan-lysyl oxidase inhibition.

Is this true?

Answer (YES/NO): NO